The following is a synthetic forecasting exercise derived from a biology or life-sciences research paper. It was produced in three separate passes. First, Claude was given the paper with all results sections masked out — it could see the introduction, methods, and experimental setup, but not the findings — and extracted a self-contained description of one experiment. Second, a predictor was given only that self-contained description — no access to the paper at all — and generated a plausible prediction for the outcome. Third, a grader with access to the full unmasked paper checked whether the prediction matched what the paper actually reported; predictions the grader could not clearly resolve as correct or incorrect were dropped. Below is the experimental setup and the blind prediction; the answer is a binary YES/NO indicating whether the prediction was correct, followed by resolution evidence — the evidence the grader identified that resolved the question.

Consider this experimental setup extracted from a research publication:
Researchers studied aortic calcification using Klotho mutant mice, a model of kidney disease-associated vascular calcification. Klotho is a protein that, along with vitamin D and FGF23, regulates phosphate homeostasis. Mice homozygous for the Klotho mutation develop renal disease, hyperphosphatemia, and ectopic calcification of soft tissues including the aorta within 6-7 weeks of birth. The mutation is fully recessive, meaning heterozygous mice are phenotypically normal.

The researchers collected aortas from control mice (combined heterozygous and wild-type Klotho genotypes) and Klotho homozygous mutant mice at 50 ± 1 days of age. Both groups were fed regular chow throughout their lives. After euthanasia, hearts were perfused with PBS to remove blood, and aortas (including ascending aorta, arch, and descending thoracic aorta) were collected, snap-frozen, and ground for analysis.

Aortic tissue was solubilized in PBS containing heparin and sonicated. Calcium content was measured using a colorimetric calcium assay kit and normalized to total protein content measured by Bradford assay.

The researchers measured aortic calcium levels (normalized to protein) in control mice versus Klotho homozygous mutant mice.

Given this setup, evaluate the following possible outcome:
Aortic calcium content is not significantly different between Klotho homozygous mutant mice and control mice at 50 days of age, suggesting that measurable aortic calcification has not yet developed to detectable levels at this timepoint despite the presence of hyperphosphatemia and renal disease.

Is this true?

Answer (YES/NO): NO